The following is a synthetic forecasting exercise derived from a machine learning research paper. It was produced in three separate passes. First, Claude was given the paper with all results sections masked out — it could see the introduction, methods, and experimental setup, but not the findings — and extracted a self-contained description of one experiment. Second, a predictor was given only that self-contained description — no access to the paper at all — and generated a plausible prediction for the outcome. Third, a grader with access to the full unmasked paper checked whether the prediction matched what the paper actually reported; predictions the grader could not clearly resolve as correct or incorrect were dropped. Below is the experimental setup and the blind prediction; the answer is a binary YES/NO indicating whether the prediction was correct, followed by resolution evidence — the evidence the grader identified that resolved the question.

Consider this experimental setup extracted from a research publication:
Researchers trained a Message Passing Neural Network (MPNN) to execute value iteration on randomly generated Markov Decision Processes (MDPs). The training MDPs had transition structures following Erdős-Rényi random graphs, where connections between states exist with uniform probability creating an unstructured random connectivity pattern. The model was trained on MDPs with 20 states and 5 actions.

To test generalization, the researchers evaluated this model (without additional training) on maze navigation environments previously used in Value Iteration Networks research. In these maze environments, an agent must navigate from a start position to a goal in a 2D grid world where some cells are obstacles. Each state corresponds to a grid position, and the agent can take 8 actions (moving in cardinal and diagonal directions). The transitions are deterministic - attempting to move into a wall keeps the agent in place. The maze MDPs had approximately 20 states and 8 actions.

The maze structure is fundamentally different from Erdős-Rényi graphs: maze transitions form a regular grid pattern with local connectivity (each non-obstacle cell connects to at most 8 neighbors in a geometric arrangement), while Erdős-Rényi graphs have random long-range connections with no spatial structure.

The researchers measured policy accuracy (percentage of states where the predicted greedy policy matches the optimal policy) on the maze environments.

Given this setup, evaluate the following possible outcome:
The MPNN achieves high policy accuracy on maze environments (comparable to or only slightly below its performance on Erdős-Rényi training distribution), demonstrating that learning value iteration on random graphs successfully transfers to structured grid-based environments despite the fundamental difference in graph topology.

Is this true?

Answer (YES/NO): NO